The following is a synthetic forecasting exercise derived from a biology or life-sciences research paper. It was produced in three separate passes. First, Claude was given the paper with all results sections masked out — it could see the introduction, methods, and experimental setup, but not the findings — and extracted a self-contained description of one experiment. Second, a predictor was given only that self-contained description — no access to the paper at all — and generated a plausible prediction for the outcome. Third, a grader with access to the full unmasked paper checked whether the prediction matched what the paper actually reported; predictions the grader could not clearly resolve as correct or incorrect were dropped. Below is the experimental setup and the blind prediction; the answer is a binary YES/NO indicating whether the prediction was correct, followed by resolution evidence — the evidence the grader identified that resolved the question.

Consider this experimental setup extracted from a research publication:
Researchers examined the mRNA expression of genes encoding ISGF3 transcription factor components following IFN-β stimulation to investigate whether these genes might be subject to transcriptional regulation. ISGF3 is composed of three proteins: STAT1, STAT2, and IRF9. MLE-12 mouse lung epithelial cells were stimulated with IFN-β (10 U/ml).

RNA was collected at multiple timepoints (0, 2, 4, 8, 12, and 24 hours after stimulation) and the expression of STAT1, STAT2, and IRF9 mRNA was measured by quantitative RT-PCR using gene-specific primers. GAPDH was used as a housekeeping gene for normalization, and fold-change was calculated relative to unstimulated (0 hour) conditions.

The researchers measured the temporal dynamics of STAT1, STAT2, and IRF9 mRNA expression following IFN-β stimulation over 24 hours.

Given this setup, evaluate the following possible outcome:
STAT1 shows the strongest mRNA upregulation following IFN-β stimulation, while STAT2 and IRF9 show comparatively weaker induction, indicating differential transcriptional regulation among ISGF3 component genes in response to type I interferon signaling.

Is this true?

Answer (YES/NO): NO